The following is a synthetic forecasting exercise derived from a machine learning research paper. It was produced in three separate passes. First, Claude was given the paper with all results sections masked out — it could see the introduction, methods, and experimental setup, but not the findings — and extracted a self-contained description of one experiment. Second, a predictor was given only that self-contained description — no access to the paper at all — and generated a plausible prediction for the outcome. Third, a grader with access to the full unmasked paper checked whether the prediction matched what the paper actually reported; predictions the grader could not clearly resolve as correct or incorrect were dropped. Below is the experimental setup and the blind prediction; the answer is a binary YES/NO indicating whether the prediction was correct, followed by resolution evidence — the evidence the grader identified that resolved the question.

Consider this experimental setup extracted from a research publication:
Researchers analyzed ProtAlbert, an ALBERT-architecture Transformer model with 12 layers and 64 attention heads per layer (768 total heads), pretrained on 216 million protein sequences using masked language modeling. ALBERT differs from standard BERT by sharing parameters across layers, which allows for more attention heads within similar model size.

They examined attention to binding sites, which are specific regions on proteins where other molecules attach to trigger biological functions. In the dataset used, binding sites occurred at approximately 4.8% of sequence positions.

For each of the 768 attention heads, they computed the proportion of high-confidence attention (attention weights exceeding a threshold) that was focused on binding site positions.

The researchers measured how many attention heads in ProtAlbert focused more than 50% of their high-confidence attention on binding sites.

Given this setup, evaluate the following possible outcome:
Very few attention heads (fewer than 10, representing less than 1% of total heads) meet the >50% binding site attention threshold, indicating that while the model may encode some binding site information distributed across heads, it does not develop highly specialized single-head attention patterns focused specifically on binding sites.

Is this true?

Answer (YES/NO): NO